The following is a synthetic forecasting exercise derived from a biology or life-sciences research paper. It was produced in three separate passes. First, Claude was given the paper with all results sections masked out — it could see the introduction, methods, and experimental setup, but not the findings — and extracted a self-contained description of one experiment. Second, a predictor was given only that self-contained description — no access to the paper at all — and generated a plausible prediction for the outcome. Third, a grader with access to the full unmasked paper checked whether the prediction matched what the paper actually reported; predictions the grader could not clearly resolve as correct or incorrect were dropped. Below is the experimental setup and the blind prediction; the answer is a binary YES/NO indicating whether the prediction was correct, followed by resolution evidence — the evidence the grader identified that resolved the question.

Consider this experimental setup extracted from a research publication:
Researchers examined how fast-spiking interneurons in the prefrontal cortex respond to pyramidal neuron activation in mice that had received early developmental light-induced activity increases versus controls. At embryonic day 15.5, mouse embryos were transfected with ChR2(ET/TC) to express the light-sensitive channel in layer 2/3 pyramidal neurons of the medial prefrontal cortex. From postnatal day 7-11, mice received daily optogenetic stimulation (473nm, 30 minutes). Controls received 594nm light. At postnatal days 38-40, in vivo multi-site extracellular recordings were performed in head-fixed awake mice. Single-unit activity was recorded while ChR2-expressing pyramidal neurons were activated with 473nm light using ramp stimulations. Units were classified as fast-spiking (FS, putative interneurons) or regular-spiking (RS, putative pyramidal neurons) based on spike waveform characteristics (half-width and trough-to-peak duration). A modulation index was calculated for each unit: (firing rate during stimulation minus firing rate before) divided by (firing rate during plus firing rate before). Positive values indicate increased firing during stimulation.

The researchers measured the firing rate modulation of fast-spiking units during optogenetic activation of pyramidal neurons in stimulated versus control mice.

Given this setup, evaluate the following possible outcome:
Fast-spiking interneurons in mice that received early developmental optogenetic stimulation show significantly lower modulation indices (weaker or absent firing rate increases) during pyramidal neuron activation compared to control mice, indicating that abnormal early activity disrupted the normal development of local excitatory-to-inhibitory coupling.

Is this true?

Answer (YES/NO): NO